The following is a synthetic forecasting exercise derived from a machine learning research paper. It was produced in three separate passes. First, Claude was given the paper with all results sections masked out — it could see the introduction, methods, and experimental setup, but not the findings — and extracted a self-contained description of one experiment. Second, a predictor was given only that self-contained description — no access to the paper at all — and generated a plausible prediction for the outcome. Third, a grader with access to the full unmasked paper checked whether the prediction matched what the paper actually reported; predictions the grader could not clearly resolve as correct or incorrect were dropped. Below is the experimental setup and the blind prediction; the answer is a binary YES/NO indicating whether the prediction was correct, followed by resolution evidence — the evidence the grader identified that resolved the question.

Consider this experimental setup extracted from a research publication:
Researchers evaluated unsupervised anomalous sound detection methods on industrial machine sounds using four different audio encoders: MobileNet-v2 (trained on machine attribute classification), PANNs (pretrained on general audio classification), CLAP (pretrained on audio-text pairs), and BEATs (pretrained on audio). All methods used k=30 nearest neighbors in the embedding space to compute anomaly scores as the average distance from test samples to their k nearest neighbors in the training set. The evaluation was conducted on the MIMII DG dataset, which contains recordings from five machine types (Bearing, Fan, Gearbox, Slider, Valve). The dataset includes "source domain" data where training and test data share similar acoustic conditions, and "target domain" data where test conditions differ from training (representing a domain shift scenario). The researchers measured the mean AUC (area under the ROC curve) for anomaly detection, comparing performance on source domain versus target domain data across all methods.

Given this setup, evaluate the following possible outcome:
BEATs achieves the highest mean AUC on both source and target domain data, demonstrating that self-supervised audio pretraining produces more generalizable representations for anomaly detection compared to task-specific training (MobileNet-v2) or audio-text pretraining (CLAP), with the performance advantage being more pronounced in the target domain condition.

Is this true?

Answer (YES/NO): NO